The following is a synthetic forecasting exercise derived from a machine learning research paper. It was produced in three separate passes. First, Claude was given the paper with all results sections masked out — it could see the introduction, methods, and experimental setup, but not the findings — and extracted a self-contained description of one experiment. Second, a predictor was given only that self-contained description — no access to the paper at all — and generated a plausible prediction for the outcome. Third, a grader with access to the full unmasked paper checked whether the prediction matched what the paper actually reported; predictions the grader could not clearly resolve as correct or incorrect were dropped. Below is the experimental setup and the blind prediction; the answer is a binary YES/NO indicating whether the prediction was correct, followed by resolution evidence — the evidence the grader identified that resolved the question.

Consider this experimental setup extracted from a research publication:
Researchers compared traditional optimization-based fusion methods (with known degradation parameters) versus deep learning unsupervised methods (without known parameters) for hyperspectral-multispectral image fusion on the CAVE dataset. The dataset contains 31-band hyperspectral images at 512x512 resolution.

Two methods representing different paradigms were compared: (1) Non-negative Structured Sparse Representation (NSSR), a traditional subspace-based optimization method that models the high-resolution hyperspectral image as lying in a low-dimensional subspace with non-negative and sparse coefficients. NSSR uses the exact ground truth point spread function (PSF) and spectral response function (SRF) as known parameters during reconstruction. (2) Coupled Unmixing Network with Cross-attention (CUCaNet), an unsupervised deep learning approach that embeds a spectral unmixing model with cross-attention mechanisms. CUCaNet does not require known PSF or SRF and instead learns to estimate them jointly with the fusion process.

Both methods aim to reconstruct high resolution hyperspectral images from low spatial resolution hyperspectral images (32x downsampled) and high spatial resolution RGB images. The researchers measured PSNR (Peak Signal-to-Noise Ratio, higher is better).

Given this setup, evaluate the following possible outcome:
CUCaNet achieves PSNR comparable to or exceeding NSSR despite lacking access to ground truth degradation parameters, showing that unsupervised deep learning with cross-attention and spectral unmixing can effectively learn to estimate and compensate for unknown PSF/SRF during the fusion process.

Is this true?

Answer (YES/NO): NO